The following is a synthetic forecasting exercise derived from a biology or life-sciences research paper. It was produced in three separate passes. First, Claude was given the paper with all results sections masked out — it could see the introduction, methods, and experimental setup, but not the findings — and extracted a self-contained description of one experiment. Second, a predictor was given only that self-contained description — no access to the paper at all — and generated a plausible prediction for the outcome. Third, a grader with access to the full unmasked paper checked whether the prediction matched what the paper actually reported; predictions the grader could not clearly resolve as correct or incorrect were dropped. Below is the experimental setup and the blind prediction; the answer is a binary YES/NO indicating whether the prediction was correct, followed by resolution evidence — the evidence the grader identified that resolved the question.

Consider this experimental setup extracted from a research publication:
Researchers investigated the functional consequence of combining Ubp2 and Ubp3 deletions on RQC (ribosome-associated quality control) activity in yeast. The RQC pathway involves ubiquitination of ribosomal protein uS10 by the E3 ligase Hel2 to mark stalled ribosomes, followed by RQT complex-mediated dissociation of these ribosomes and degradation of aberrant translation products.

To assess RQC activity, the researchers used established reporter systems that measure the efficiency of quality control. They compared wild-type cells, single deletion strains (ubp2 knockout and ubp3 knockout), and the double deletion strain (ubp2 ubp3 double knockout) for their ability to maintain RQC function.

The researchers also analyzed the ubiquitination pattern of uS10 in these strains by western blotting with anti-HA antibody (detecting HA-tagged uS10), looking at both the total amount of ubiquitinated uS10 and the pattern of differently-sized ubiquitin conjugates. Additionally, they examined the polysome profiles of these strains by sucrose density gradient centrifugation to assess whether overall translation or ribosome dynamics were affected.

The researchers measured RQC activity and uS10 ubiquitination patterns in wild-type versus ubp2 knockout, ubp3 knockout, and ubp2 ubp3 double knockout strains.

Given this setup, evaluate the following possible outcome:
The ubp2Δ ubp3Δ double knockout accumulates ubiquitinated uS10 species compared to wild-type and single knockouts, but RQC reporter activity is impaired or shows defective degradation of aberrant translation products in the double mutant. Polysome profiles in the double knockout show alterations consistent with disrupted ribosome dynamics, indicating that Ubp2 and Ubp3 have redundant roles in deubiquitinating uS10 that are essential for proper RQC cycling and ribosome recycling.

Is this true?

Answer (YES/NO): NO